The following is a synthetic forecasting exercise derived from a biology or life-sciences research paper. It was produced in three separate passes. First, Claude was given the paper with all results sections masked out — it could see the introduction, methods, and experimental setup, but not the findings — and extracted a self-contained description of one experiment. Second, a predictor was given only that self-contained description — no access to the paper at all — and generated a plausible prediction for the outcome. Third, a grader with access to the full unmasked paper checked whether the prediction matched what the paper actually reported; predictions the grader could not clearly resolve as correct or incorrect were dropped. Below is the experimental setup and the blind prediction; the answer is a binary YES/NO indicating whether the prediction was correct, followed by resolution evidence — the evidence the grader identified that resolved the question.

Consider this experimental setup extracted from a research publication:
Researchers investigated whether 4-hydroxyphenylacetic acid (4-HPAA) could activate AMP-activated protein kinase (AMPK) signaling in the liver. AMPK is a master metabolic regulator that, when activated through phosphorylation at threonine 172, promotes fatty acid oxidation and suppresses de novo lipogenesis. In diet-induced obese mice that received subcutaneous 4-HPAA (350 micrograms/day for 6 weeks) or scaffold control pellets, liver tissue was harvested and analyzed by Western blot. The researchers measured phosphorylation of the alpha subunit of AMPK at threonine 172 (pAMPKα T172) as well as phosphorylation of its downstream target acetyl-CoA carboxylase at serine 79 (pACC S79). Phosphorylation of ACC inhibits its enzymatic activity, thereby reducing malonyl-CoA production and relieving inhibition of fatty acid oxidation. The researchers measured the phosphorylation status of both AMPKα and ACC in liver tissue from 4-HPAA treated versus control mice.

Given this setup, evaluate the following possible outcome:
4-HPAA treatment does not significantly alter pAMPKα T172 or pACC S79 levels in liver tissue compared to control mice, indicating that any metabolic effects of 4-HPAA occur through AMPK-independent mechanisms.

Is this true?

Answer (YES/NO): NO